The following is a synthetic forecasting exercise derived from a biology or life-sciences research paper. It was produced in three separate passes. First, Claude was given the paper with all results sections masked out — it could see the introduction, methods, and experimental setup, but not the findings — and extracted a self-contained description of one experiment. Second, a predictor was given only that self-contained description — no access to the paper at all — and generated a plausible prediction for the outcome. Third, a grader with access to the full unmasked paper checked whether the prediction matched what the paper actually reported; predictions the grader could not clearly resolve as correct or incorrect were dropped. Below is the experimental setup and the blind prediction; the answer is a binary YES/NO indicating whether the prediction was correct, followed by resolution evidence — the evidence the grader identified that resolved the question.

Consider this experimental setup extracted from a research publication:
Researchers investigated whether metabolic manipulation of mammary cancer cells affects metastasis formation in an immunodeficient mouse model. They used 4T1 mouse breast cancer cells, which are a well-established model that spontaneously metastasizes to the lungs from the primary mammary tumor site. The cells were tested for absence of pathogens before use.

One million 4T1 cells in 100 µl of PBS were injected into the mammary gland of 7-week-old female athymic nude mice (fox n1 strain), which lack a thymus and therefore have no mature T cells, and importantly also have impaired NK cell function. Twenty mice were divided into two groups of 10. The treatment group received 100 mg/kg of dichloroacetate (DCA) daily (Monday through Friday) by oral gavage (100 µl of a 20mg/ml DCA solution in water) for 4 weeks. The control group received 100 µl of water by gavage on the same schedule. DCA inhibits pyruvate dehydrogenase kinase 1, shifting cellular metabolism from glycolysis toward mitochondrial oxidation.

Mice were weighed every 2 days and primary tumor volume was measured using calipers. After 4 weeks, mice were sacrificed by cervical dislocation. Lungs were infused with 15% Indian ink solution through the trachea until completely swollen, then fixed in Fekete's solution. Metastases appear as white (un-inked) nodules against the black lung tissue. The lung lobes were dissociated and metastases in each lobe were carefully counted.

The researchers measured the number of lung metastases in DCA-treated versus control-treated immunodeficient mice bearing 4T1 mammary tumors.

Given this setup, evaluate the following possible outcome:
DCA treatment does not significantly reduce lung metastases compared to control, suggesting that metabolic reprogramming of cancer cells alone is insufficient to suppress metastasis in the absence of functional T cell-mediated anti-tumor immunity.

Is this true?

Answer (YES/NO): NO